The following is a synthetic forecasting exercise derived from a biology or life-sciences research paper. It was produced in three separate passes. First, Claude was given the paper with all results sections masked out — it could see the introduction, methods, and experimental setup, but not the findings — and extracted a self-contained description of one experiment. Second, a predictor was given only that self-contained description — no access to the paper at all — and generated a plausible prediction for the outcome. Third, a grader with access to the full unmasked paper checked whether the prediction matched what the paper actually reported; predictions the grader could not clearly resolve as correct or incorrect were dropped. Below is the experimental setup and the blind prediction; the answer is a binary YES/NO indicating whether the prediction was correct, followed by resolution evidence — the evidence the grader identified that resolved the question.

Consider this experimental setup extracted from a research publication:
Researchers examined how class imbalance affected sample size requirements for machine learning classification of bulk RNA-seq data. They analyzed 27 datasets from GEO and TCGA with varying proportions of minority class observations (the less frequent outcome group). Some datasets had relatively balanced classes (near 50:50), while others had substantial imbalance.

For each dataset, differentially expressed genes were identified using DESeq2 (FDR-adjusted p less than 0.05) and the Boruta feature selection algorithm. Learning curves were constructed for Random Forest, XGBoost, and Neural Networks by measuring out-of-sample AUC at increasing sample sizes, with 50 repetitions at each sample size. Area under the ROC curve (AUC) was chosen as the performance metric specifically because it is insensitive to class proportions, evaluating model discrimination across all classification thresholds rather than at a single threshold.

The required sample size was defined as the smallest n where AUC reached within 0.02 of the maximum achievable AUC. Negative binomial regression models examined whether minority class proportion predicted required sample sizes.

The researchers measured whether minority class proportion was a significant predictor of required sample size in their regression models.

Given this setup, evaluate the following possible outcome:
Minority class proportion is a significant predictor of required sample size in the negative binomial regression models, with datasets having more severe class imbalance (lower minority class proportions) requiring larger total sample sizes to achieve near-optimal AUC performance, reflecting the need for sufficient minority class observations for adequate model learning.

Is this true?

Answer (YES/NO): NO